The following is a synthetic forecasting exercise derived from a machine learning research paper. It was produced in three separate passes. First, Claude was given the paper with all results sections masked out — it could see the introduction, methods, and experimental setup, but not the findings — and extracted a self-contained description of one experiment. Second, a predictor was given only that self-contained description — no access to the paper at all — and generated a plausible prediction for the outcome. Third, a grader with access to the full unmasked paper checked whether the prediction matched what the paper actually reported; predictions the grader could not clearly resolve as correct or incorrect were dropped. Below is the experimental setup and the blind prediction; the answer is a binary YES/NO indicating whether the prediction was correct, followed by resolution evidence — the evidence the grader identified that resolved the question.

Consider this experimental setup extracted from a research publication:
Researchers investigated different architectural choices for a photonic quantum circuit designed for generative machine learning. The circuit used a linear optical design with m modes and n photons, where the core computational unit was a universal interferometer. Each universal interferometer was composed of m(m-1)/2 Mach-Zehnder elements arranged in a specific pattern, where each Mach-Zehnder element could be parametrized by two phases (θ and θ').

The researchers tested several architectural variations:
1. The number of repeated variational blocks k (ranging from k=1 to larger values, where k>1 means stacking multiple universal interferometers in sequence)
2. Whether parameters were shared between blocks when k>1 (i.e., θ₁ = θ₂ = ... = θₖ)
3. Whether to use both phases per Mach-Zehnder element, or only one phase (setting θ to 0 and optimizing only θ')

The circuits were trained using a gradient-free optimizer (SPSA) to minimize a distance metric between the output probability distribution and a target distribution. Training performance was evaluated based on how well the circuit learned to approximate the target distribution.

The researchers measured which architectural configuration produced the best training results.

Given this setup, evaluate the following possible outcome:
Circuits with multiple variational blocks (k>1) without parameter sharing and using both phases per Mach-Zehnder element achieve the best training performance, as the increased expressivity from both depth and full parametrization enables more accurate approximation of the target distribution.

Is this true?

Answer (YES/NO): NO